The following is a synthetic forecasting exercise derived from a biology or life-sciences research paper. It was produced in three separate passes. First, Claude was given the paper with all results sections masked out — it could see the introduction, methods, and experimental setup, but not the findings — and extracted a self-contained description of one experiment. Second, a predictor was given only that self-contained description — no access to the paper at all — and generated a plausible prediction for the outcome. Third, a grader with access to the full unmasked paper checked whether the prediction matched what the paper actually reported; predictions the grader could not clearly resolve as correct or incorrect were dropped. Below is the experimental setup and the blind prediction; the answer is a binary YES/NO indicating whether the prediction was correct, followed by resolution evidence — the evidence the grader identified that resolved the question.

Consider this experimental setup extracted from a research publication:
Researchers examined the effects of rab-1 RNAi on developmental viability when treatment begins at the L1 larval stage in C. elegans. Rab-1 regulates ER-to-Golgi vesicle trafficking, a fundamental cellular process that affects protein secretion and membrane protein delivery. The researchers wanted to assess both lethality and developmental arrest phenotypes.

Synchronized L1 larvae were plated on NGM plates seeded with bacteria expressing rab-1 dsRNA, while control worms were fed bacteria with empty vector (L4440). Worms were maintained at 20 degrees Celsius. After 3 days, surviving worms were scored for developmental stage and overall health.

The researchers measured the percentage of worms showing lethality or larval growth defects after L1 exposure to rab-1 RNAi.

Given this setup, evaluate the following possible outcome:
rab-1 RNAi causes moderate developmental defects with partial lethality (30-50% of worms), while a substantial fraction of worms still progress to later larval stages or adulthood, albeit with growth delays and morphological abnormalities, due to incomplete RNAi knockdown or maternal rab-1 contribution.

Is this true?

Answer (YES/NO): NO